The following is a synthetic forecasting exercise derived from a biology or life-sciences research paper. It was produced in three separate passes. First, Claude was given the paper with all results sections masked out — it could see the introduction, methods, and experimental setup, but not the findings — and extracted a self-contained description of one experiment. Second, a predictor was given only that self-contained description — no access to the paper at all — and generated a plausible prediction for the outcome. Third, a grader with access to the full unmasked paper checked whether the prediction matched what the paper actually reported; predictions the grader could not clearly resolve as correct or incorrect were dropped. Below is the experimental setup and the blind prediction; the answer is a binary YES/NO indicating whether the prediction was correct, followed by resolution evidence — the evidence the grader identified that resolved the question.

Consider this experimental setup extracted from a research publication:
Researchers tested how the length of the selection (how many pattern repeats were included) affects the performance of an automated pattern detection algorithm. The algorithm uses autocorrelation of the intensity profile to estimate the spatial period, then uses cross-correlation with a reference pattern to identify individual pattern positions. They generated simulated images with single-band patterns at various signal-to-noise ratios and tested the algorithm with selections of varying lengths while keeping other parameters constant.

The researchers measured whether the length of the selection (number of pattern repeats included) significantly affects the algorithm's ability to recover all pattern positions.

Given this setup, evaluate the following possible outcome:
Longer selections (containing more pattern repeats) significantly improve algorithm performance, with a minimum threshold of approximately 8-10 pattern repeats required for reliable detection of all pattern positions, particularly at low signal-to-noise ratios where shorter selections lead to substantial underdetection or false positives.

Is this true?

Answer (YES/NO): NO